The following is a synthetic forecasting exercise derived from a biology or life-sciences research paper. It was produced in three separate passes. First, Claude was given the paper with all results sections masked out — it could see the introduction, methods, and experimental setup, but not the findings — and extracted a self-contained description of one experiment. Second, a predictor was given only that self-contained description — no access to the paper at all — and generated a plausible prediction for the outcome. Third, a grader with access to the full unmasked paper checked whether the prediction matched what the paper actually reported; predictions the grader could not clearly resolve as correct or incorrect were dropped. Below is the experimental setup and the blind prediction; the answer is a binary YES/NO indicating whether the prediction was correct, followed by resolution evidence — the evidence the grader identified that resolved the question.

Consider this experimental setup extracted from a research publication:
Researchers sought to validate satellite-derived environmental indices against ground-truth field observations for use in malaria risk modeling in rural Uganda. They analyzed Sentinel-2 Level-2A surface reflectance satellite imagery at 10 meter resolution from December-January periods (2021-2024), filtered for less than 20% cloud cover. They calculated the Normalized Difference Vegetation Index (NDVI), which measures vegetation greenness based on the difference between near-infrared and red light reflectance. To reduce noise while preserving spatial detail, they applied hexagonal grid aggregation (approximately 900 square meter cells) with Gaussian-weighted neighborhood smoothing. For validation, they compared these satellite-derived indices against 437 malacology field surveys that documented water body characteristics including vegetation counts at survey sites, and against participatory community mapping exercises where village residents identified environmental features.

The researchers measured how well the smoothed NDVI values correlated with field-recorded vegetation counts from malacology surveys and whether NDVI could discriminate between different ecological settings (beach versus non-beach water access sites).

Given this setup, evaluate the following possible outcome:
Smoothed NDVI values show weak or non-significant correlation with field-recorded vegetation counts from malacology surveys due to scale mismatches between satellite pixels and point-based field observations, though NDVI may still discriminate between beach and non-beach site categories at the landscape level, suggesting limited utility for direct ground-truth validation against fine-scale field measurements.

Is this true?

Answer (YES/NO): NO